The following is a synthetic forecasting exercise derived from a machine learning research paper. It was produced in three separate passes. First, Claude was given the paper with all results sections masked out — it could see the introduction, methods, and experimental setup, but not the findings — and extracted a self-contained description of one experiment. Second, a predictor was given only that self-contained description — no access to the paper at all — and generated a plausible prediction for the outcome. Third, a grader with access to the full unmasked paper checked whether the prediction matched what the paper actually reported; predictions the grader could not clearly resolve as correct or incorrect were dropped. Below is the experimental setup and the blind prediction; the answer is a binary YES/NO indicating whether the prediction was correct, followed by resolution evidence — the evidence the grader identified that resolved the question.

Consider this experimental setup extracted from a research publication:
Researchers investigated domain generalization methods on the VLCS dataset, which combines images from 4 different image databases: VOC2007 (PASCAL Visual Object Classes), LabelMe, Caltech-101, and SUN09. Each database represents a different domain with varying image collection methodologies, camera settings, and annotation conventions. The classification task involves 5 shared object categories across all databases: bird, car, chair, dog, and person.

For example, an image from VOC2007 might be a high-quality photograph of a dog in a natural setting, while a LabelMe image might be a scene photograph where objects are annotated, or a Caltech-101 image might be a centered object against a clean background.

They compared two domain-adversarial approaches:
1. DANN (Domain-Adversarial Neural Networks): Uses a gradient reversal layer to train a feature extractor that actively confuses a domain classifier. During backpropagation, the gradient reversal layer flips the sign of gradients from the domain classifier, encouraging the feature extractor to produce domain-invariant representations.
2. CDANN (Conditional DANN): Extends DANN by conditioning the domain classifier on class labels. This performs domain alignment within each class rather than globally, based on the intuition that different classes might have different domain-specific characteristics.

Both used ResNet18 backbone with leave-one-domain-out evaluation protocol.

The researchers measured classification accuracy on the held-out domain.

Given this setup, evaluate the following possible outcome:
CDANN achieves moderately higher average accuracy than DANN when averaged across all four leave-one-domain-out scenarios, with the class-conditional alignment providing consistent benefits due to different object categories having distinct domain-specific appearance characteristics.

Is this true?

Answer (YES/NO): NO